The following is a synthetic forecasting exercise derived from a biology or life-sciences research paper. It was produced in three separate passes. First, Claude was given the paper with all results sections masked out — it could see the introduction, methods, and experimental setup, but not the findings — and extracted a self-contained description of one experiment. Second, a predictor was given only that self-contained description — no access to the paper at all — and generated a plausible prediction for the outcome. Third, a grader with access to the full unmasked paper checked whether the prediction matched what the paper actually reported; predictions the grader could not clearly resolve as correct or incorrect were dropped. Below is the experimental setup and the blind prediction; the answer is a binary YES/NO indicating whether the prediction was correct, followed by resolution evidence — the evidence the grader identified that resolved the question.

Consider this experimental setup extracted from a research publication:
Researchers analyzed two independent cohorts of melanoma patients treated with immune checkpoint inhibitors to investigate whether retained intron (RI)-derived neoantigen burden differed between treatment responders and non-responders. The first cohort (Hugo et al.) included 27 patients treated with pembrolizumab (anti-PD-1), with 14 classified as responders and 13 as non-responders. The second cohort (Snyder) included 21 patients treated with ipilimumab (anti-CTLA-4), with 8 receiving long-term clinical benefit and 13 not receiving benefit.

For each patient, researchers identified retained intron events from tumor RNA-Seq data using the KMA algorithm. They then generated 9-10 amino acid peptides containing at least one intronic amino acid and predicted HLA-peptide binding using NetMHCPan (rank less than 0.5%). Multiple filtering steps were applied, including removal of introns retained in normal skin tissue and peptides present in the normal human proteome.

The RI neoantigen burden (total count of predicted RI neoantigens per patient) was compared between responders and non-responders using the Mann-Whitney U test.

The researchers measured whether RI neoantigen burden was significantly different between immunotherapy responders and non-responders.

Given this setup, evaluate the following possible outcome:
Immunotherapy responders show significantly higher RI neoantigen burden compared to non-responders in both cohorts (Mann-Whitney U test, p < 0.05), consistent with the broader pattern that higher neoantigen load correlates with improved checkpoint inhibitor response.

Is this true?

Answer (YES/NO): NO